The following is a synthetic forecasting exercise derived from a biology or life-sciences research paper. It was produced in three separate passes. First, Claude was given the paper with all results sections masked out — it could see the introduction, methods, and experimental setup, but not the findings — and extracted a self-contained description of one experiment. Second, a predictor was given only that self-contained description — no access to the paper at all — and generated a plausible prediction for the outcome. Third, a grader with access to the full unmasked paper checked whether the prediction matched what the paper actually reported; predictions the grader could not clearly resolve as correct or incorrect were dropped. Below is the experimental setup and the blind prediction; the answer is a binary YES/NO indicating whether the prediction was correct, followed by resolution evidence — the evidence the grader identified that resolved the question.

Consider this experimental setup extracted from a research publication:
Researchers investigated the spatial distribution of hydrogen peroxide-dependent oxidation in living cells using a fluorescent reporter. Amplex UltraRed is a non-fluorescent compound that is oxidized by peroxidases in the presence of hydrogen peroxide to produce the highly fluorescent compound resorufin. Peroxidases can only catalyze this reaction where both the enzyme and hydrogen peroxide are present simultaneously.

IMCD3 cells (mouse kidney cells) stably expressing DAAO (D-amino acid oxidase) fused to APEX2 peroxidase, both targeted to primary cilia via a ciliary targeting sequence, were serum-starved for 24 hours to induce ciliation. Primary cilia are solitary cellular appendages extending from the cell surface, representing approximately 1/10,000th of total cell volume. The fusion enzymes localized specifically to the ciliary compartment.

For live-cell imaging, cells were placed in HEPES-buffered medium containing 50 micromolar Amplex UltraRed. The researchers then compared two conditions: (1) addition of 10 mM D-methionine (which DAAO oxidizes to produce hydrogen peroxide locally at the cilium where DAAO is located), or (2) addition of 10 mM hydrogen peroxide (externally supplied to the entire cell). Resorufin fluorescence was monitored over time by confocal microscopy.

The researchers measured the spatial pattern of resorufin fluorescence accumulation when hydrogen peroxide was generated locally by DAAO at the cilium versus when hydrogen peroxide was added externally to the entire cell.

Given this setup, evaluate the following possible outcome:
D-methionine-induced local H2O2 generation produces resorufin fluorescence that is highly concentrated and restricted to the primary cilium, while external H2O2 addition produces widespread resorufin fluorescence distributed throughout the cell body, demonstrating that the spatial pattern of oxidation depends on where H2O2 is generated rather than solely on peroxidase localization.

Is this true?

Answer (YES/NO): YES